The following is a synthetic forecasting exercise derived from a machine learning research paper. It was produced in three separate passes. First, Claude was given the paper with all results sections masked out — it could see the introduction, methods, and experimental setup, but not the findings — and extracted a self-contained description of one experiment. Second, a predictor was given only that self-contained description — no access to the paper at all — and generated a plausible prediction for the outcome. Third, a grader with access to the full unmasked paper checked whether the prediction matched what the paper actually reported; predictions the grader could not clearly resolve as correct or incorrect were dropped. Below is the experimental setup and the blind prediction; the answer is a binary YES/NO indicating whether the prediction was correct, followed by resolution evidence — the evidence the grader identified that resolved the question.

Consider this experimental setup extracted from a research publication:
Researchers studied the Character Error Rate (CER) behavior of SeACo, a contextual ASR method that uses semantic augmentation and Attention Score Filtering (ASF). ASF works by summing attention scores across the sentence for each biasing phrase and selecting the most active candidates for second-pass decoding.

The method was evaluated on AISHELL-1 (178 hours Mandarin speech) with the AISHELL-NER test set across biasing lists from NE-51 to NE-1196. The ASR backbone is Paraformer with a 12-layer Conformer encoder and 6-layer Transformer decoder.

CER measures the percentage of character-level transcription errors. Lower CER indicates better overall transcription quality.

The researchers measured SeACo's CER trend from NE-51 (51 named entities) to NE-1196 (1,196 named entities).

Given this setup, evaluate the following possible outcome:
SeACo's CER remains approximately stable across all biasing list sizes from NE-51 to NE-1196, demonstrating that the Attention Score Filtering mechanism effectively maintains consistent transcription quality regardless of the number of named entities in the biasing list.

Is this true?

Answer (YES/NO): YES